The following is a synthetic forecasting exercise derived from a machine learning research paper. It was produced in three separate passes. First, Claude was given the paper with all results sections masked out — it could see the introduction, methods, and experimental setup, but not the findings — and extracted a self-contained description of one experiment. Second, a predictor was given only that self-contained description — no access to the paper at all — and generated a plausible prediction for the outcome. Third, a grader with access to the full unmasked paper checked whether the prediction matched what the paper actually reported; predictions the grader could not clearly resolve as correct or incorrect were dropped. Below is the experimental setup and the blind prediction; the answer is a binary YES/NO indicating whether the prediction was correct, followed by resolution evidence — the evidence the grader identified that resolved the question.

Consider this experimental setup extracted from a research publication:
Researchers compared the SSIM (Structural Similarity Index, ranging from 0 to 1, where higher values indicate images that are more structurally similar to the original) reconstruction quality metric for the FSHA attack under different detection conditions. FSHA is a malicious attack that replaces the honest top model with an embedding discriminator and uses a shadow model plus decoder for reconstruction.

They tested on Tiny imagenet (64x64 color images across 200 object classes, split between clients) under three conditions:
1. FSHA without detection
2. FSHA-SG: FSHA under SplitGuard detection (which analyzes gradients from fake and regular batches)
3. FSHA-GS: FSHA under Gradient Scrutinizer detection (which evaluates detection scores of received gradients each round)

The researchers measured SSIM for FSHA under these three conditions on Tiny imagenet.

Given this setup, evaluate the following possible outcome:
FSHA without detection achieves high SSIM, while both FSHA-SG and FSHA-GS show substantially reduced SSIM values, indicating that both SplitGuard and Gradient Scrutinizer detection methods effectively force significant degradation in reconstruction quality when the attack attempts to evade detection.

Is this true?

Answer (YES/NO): YES